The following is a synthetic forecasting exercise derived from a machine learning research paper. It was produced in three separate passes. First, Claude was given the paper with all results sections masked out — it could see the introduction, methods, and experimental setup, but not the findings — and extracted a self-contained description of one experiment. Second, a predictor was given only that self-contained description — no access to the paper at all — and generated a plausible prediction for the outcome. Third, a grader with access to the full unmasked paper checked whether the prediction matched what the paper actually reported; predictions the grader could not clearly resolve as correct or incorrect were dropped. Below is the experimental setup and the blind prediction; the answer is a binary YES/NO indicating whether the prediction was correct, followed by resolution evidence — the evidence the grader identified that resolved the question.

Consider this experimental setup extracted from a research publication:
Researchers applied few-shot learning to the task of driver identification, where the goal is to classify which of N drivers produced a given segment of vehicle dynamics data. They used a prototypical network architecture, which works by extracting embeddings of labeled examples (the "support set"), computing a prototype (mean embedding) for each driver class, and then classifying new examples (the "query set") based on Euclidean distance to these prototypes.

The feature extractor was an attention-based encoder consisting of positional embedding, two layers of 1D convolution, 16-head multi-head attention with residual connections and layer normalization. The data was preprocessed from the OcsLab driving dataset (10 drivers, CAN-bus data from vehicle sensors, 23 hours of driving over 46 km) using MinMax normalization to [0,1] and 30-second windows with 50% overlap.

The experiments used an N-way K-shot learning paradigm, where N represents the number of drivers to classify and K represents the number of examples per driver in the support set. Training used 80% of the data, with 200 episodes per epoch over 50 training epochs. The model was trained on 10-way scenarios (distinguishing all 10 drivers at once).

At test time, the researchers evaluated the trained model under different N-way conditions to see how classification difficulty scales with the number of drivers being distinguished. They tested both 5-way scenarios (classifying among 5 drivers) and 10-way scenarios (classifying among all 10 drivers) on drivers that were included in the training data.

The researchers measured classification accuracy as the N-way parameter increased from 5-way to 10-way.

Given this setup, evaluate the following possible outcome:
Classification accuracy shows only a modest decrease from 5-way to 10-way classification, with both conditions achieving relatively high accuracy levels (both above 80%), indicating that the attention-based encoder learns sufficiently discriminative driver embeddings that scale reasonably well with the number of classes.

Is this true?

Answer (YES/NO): NO